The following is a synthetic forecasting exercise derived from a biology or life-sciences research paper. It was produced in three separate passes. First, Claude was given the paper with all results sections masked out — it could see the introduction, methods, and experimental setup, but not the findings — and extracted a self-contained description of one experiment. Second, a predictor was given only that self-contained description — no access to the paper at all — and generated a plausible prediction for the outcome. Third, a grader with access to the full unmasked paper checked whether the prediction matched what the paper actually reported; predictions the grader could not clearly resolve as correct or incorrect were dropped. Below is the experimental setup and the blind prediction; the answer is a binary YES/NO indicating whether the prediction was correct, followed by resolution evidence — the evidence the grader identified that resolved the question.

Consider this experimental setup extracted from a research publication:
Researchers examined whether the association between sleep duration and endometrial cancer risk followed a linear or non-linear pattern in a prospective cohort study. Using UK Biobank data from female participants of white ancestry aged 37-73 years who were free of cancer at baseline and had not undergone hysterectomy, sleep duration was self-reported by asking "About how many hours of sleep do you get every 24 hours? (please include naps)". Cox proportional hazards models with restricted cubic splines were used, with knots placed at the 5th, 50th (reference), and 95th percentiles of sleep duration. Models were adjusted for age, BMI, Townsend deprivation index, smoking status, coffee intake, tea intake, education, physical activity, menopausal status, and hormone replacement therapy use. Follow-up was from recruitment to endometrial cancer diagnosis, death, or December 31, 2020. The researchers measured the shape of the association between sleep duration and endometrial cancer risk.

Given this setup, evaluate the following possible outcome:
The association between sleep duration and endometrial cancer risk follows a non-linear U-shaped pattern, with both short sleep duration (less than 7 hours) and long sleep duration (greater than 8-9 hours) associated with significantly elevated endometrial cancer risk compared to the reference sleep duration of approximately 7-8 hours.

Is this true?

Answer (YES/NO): NO